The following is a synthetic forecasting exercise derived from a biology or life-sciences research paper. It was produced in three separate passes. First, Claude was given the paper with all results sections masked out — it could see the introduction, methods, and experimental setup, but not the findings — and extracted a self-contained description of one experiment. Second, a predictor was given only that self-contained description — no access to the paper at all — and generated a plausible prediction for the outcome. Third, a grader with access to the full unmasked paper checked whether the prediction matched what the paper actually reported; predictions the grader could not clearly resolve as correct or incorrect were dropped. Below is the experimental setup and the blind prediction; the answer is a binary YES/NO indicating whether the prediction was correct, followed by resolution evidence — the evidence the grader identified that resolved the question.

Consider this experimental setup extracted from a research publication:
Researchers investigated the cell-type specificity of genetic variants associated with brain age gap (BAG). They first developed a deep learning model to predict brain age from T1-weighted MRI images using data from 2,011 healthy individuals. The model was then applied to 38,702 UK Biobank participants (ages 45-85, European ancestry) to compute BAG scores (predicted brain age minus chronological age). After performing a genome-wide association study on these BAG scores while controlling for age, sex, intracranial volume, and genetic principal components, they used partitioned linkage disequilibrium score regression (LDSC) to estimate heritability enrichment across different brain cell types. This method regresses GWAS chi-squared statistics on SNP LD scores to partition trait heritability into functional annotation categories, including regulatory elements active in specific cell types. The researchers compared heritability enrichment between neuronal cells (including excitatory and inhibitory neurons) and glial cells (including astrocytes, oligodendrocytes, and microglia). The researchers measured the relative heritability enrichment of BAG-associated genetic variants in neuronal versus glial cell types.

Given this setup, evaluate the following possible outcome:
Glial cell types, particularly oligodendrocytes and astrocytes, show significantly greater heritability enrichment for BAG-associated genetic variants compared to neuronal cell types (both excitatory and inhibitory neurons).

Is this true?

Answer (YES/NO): YES